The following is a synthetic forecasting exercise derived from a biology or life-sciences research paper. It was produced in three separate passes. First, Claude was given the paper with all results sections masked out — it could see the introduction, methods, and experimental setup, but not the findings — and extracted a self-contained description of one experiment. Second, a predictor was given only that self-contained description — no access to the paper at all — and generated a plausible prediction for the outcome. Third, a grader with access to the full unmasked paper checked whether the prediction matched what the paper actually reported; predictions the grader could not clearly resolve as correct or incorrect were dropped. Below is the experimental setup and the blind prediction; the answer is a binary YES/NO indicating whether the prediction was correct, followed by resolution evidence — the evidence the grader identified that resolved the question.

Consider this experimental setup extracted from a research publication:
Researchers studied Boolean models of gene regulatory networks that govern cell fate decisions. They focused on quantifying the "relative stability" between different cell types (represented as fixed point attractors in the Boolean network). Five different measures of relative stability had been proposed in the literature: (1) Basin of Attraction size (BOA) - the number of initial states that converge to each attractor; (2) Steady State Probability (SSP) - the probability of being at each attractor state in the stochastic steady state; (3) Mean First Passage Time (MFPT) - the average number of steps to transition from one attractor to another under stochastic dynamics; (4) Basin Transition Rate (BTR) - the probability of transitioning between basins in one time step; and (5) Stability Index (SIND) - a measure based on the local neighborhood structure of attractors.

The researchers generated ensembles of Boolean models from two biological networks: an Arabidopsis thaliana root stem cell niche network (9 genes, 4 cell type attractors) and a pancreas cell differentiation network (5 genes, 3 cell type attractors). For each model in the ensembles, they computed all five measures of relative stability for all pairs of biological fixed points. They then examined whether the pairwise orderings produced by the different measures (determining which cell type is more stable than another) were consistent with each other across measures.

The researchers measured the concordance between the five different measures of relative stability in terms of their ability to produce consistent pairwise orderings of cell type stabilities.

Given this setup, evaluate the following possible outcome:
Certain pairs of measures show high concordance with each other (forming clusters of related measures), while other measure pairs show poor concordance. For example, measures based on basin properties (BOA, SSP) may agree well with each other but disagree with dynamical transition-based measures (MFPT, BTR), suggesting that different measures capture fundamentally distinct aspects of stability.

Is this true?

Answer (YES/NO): NO